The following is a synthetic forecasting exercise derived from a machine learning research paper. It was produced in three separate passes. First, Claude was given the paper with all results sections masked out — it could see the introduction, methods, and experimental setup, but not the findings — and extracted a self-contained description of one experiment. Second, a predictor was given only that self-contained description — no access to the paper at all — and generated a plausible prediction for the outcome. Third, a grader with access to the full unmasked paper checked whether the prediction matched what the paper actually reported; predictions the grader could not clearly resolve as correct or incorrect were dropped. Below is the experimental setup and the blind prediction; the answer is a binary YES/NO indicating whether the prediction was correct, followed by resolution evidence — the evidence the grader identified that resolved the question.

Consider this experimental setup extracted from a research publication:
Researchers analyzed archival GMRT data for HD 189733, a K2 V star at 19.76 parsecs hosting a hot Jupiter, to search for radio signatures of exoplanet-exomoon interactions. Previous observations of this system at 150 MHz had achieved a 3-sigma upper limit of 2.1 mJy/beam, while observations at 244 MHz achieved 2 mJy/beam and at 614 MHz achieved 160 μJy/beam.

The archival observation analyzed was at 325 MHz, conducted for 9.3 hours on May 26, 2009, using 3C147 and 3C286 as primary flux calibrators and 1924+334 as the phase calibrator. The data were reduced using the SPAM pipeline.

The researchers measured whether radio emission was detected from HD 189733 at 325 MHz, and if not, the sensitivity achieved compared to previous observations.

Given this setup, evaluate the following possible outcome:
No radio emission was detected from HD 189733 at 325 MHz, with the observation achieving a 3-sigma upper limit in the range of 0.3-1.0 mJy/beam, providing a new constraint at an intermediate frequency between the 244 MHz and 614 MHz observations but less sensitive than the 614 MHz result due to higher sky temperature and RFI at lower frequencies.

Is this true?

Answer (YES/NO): YES